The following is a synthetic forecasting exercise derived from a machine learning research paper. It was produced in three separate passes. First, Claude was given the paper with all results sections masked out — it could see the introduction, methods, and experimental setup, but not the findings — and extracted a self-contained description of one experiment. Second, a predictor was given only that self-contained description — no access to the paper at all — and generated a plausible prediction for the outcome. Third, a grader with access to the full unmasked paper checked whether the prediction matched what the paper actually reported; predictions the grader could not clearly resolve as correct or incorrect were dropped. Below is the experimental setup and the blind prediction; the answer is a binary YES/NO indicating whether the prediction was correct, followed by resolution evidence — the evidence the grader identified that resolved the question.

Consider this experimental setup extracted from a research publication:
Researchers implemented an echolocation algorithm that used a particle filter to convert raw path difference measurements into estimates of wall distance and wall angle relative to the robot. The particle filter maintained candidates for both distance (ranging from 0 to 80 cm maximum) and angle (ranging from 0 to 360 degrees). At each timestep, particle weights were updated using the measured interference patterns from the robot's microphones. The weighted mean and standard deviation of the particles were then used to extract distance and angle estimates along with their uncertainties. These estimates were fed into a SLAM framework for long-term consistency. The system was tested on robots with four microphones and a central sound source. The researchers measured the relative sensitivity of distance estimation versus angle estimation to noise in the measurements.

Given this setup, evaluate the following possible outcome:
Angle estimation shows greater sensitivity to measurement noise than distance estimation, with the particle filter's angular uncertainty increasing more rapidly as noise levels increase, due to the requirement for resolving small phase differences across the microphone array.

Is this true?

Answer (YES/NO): YES